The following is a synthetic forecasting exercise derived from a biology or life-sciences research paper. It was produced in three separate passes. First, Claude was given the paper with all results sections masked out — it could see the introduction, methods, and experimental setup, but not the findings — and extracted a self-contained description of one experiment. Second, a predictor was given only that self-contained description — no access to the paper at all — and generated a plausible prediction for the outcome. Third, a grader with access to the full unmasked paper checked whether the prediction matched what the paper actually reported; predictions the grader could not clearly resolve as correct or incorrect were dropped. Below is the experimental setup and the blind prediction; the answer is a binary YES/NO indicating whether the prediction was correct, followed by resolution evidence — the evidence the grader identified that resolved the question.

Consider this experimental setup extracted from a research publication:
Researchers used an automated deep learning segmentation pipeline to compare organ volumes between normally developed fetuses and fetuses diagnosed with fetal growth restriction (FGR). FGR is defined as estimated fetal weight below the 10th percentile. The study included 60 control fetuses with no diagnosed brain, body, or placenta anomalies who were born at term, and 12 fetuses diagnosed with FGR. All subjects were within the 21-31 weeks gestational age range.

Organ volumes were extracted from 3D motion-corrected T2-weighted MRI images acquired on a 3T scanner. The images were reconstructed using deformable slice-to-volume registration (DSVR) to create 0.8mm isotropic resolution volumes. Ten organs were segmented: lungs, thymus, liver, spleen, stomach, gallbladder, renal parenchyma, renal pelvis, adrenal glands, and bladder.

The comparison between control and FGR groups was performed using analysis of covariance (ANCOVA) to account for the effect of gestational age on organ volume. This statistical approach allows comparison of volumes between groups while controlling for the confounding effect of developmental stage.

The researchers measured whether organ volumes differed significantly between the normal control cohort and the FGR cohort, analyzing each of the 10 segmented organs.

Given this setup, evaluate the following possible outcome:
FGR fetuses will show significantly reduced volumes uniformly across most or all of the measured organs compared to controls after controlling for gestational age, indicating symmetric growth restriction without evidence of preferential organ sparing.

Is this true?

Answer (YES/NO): NO